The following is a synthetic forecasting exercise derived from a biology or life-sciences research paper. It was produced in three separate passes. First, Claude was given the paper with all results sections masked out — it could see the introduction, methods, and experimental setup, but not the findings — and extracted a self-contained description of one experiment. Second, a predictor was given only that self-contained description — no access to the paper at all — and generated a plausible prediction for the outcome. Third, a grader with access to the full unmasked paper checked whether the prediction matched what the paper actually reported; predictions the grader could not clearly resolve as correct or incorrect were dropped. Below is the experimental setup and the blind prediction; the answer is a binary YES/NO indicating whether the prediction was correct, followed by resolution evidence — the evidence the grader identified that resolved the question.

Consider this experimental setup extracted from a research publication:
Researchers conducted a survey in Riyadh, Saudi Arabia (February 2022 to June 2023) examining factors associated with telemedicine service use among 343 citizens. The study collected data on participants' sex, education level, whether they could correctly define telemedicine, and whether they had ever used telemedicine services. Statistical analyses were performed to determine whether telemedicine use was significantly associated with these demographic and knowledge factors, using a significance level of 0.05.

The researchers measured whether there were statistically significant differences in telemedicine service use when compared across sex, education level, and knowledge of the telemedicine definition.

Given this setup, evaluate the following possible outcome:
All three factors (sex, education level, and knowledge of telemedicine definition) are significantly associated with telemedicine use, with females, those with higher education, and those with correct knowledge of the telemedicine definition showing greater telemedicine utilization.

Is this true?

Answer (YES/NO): NO